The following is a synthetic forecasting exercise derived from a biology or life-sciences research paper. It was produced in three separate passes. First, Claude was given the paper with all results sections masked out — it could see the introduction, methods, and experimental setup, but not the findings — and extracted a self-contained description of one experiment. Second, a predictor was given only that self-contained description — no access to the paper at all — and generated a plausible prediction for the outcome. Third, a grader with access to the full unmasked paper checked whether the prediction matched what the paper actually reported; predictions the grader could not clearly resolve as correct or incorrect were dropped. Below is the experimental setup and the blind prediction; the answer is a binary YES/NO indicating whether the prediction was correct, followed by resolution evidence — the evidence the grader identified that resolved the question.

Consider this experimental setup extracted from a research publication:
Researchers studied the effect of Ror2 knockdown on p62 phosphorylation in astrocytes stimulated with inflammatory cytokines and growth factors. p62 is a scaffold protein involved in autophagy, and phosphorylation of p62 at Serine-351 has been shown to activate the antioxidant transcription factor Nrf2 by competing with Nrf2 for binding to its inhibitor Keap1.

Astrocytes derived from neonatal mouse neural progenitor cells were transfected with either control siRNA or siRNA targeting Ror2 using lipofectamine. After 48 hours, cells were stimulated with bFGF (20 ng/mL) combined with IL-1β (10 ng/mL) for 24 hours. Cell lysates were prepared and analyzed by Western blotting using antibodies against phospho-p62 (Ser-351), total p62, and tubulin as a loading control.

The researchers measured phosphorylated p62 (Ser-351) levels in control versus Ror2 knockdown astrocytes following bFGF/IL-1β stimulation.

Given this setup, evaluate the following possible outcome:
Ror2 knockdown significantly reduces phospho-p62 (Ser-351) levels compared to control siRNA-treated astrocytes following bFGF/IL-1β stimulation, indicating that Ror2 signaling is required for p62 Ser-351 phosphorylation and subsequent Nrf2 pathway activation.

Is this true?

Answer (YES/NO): YES